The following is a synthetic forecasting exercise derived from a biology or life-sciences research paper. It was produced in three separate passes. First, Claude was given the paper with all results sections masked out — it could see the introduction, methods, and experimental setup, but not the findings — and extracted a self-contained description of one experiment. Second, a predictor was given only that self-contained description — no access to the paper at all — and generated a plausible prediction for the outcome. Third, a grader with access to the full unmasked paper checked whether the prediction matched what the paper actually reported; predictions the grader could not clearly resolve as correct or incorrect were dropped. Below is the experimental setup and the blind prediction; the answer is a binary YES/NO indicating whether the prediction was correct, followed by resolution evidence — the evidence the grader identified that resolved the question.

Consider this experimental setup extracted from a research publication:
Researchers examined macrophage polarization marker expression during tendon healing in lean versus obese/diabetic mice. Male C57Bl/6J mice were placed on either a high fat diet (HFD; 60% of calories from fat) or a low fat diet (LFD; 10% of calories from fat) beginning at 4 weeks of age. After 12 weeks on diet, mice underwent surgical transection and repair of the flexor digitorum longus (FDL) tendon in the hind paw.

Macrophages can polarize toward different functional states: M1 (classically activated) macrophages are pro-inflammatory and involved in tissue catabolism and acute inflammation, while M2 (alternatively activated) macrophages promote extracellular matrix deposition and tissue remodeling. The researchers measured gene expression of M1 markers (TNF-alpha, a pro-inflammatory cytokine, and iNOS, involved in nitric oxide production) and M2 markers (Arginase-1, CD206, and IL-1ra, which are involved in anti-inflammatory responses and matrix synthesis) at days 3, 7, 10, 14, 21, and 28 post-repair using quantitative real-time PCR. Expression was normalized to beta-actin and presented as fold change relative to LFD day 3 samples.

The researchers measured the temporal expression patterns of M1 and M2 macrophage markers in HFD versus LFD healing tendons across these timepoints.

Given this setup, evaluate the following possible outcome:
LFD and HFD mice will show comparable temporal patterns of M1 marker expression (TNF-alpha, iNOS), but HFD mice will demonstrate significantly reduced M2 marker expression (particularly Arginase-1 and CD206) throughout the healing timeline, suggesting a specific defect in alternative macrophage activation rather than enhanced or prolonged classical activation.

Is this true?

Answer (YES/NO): NO